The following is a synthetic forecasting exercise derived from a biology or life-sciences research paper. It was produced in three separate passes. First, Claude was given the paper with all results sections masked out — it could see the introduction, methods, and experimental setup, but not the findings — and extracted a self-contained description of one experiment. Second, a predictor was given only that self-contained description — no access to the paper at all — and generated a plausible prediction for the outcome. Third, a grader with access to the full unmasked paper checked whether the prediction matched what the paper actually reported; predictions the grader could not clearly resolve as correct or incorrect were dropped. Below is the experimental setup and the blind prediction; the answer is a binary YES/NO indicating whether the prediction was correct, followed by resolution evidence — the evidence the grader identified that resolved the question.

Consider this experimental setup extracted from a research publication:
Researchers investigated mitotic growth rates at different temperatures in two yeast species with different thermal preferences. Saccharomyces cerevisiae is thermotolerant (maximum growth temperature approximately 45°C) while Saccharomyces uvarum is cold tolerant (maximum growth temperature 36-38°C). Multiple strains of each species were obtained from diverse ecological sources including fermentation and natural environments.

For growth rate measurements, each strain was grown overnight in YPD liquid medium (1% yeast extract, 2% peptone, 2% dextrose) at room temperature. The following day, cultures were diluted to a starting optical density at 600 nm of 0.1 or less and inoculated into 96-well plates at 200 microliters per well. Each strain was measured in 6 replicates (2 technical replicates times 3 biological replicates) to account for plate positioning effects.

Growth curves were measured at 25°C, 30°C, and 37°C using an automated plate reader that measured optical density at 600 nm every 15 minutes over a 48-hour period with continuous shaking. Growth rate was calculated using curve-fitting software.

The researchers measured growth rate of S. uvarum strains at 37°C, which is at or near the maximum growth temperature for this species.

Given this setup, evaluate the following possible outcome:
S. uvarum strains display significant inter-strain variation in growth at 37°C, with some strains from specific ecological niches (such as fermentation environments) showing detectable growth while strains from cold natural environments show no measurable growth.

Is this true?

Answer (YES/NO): NO